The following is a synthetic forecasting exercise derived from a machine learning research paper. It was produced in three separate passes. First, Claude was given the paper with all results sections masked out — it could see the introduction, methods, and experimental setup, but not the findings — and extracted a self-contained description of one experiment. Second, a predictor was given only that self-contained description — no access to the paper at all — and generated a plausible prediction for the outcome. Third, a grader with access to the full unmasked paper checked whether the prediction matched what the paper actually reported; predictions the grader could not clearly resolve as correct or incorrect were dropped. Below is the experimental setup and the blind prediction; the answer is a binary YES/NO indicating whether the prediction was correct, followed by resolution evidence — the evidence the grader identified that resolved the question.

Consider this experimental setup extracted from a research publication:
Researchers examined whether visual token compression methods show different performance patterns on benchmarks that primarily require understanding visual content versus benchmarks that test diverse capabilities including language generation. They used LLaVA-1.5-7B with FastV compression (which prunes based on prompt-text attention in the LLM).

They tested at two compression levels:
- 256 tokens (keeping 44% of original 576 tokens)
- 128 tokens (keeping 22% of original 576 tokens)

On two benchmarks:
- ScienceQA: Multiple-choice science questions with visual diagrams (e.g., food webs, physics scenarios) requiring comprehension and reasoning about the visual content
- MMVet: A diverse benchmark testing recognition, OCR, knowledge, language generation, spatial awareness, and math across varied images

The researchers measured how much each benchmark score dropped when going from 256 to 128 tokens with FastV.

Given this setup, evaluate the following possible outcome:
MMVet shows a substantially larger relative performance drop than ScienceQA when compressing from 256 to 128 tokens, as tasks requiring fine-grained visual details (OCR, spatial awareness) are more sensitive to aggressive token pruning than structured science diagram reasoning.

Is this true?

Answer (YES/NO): YES